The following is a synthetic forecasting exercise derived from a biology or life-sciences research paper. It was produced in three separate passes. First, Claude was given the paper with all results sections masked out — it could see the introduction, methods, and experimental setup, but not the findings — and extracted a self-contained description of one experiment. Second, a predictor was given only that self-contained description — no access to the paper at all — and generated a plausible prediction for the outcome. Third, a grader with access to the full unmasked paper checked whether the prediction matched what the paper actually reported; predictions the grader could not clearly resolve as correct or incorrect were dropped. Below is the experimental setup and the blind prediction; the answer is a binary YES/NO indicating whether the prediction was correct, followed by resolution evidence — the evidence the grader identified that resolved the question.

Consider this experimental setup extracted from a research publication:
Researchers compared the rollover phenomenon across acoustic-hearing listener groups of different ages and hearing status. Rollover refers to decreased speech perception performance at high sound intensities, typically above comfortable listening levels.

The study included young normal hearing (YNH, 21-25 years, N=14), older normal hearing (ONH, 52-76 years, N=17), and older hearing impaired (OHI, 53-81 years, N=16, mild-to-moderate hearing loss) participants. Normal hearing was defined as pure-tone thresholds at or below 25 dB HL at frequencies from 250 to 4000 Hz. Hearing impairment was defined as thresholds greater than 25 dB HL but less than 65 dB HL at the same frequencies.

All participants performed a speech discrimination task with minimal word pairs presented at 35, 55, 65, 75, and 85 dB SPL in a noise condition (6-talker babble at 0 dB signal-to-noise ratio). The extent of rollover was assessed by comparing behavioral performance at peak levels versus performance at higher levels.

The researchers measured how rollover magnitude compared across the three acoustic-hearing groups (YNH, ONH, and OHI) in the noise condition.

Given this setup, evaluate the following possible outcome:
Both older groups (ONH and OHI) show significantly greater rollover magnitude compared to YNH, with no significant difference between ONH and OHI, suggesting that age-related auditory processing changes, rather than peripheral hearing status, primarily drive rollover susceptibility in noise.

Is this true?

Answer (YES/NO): NO